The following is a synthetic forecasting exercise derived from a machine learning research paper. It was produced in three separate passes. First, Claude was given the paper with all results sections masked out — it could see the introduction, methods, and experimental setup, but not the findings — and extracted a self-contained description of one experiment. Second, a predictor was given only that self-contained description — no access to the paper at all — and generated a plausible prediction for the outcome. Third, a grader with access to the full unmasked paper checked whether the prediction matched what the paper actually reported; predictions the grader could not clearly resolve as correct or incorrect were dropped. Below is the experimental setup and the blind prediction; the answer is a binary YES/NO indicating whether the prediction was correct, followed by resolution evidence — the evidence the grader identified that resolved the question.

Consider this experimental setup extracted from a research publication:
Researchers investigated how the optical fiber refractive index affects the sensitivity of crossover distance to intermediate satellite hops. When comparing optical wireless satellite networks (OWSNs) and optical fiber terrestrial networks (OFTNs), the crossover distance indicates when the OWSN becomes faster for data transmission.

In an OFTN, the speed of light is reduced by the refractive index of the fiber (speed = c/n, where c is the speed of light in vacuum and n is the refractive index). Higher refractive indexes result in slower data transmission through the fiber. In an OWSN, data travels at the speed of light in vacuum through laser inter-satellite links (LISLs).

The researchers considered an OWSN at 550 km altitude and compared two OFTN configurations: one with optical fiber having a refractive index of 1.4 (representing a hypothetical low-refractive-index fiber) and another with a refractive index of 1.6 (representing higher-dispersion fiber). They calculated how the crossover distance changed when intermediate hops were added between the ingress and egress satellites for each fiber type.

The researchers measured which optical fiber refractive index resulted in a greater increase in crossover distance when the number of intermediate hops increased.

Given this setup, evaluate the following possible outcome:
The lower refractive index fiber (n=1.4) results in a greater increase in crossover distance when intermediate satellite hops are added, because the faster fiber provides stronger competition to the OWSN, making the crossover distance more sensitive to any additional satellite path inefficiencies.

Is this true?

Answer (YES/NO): YES